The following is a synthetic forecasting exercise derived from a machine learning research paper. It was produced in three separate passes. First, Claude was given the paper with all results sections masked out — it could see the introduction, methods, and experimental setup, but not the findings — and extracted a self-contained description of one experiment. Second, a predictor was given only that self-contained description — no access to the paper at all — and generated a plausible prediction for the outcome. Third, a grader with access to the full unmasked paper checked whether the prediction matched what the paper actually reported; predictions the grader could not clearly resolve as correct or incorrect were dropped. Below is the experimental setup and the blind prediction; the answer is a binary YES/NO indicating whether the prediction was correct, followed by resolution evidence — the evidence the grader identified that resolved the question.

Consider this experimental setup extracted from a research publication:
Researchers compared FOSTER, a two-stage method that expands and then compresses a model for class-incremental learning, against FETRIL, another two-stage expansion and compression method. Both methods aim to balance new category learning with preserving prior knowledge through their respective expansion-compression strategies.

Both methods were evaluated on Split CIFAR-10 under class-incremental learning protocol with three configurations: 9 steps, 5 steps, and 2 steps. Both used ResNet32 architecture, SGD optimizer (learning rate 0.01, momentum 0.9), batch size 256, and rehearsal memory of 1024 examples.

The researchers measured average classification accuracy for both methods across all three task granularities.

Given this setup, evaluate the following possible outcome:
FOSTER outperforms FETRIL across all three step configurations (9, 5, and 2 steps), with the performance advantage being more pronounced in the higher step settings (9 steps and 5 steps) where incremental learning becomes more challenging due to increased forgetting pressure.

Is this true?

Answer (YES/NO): NO